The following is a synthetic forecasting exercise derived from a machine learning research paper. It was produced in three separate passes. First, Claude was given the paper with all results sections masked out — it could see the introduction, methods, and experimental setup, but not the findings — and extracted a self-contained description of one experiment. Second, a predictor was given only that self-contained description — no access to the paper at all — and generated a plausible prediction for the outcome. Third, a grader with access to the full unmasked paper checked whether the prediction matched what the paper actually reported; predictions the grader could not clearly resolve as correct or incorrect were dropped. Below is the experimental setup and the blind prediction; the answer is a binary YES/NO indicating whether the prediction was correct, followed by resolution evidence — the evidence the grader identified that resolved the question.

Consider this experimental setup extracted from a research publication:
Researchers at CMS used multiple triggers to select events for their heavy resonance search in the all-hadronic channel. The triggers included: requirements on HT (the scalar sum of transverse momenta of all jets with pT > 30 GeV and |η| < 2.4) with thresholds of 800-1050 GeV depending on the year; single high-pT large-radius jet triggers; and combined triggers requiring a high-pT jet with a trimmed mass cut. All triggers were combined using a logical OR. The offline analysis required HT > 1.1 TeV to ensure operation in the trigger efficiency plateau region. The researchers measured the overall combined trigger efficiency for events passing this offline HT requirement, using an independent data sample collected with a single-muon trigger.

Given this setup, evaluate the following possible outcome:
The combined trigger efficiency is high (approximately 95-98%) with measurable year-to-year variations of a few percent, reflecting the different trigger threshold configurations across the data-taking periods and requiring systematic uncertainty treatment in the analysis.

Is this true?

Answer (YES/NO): NO